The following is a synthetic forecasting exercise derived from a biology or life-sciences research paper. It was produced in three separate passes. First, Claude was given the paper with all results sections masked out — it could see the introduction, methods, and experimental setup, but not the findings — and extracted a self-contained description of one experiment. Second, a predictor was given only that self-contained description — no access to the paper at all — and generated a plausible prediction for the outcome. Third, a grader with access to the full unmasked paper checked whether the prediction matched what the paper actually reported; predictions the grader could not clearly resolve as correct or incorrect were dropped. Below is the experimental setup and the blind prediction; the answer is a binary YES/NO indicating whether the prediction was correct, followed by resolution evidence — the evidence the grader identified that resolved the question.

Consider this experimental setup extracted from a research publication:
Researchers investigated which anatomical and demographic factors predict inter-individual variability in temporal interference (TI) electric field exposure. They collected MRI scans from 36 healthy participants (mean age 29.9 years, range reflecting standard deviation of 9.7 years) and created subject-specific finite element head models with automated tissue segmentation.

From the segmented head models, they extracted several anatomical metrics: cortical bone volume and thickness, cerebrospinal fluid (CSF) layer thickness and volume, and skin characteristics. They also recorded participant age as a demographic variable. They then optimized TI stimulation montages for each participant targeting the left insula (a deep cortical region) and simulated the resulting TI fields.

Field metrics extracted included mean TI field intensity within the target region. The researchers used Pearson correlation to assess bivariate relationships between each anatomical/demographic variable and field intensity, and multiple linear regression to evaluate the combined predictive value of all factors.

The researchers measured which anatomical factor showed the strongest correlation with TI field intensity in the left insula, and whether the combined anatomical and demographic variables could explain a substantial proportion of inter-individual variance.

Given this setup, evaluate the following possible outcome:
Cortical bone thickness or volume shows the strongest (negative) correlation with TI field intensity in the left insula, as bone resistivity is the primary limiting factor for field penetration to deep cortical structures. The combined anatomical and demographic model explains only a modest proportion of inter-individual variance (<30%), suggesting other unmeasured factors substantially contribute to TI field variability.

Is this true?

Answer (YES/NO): NO